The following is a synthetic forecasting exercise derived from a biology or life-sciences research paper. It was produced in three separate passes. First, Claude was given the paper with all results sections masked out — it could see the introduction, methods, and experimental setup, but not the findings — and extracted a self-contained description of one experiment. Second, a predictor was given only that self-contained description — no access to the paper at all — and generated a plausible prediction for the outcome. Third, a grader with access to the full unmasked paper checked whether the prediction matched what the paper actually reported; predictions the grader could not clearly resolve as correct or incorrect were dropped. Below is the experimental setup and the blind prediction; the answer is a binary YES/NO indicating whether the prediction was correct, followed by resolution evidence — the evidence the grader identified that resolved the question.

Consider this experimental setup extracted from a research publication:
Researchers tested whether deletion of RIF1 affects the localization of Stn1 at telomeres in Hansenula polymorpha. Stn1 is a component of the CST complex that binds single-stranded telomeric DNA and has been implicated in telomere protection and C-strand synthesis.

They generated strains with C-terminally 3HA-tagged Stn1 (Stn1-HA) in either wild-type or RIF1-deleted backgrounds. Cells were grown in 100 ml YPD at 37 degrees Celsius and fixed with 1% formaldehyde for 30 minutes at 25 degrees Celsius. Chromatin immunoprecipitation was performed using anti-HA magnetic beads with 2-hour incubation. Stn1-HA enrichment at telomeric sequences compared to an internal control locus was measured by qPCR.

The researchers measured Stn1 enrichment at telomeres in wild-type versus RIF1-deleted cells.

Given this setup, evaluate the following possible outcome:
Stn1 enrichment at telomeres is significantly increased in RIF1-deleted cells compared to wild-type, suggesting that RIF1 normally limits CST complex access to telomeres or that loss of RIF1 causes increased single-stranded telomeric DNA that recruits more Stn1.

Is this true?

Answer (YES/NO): NO